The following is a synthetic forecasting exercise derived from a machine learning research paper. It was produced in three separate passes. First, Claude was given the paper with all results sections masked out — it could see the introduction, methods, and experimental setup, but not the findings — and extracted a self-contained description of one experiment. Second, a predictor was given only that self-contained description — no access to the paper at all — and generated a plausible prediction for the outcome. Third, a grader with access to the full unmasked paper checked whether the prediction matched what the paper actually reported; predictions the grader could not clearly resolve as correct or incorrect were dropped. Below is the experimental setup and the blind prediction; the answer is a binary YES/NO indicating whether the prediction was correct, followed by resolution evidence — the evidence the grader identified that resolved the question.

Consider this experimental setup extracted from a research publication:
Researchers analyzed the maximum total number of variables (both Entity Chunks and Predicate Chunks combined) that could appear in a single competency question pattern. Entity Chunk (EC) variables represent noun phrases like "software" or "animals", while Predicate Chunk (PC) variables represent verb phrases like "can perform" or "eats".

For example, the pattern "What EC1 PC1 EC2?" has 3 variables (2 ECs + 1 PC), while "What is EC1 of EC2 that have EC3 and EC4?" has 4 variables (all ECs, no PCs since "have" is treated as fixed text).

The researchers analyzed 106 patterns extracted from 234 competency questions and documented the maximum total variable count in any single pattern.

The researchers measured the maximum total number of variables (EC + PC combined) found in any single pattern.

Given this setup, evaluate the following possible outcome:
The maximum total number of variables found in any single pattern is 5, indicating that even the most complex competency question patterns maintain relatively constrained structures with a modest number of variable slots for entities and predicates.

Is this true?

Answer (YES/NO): YES